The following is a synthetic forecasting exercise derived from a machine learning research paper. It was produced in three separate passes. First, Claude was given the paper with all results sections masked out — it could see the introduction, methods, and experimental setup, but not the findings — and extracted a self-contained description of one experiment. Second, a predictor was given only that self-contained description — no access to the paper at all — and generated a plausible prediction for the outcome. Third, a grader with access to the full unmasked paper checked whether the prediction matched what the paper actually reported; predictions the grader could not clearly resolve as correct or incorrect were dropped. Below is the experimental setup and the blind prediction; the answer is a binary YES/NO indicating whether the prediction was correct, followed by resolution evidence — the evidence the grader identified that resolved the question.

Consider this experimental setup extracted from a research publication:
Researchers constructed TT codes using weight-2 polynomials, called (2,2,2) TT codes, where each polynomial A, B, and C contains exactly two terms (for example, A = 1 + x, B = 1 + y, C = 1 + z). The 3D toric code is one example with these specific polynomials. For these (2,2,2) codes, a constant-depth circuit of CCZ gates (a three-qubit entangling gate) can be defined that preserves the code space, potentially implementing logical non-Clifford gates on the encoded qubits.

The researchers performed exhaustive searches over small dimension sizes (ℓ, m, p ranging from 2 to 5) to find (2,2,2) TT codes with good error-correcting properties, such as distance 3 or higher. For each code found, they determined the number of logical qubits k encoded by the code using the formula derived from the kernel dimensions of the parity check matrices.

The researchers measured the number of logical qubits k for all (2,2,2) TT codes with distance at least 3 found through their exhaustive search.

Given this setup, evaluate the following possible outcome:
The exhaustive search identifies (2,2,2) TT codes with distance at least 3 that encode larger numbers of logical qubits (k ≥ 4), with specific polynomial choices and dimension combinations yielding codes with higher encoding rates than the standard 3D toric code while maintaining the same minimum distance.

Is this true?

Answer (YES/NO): NO